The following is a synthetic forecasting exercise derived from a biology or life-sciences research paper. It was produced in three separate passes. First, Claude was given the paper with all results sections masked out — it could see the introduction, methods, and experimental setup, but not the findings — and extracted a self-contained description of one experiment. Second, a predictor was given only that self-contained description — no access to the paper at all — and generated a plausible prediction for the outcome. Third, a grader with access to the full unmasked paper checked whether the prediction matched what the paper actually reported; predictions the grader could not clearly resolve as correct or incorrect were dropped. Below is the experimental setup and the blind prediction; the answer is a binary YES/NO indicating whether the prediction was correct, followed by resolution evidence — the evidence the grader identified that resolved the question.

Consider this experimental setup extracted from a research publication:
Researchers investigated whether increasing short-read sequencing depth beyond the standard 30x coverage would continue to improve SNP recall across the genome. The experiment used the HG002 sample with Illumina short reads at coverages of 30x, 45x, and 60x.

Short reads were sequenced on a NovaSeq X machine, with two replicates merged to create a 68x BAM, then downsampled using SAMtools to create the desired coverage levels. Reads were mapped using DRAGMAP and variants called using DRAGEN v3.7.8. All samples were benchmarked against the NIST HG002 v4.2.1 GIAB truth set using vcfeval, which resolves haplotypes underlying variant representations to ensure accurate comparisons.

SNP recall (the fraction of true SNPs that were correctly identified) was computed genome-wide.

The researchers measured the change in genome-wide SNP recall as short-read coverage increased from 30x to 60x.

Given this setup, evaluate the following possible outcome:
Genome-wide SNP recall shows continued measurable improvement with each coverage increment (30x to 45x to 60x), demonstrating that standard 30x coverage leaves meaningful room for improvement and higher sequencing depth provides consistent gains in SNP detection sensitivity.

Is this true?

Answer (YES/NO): NO